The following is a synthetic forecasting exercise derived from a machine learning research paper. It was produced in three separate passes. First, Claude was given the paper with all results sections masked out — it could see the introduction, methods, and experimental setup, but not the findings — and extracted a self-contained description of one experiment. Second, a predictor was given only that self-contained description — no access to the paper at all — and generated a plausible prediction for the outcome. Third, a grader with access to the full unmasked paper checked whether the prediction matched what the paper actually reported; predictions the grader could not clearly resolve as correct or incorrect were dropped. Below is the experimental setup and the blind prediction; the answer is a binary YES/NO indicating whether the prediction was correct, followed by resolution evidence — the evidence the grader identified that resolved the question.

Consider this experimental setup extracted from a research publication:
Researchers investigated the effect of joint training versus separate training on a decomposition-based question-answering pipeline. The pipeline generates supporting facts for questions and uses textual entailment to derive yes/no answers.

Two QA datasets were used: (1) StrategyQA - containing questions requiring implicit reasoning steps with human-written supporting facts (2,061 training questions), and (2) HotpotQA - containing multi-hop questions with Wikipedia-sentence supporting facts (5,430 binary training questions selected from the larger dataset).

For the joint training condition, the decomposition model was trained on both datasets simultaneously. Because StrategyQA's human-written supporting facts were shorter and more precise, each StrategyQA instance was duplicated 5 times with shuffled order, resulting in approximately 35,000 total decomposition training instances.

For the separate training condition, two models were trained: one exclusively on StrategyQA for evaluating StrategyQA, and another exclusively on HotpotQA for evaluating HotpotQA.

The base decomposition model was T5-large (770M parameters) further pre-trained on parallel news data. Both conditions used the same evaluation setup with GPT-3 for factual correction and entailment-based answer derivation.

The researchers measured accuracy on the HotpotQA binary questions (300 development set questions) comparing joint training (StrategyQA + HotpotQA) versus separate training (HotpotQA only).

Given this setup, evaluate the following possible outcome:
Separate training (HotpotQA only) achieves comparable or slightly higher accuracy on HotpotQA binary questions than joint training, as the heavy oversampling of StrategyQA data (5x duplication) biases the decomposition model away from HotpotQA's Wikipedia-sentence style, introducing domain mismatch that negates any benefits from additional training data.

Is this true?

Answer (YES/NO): YES